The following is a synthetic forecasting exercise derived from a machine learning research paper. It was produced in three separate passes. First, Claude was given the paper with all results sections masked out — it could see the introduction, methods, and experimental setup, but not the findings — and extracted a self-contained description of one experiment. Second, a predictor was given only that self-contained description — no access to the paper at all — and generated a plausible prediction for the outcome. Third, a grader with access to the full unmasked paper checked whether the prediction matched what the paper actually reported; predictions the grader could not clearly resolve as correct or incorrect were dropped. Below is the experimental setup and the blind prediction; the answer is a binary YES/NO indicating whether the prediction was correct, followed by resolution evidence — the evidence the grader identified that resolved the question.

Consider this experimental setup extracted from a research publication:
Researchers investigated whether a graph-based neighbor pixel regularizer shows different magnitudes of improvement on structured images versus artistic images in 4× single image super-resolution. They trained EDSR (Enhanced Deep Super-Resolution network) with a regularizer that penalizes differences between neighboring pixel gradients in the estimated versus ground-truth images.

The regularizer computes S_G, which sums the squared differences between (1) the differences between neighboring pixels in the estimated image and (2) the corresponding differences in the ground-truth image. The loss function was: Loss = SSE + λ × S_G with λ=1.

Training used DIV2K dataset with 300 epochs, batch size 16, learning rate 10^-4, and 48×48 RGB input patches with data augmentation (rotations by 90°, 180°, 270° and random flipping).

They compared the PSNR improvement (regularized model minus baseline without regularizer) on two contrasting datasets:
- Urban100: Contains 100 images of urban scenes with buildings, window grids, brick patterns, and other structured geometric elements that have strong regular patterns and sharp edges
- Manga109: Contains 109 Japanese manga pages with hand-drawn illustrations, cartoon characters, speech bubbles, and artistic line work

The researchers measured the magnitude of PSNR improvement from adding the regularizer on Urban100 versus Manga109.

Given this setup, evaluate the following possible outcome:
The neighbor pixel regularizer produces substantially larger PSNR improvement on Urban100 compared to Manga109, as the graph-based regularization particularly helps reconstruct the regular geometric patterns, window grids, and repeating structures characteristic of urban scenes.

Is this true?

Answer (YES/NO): NO